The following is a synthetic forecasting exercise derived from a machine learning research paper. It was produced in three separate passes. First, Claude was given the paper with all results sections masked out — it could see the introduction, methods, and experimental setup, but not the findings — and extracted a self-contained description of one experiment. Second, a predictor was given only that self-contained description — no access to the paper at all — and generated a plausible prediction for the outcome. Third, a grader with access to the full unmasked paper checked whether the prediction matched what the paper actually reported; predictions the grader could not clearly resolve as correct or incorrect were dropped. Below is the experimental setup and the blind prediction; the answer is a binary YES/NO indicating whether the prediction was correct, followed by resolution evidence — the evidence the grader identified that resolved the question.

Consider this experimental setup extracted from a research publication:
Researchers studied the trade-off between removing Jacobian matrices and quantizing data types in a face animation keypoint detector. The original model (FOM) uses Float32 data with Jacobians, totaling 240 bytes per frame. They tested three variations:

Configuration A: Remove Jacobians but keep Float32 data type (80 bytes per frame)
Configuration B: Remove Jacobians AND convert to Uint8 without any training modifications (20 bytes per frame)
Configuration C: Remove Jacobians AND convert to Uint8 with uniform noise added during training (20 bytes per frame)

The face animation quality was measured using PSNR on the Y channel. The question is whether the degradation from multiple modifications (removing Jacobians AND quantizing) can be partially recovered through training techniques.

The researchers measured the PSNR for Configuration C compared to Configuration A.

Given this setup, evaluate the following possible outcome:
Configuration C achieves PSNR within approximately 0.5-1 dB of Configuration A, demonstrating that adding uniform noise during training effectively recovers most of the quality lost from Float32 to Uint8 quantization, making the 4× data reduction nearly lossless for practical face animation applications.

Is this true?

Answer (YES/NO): NO